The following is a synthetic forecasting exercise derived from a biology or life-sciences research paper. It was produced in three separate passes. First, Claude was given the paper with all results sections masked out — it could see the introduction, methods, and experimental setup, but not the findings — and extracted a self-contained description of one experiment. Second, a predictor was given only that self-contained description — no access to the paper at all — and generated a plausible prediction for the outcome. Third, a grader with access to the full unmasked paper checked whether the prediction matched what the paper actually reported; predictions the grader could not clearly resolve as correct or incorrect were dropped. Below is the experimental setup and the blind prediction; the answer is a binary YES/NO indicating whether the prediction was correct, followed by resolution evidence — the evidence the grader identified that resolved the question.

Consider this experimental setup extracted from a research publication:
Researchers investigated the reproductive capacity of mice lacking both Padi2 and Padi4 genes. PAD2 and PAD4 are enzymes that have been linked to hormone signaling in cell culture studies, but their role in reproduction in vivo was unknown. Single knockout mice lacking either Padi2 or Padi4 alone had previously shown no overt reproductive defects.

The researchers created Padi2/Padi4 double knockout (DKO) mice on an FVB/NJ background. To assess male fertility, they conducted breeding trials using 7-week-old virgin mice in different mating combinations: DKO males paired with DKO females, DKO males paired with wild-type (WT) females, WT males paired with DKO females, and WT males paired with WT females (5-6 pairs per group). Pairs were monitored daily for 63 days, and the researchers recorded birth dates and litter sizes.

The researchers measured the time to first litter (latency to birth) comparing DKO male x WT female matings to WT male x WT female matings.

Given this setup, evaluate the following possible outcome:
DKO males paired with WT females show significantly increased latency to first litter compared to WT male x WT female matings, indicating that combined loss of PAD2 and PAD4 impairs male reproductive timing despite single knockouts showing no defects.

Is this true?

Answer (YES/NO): NO